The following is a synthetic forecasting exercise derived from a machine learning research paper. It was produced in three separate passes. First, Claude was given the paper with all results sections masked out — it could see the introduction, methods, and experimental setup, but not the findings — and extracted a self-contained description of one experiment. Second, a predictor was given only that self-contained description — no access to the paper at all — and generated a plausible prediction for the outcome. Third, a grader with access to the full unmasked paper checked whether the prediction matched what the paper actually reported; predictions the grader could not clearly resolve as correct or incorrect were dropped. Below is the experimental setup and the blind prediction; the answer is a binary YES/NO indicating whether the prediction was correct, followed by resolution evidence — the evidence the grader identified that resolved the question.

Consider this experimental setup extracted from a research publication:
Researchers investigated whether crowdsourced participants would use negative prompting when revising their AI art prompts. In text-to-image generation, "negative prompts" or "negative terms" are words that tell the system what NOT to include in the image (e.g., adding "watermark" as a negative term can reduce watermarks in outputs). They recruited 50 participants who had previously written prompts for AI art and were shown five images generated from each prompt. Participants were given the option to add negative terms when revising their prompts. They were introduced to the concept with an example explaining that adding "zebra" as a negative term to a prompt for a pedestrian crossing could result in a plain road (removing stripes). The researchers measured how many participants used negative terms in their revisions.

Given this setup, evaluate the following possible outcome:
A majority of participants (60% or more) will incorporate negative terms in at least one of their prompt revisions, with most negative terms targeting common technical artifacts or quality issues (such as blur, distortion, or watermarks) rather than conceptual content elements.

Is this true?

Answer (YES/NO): NO